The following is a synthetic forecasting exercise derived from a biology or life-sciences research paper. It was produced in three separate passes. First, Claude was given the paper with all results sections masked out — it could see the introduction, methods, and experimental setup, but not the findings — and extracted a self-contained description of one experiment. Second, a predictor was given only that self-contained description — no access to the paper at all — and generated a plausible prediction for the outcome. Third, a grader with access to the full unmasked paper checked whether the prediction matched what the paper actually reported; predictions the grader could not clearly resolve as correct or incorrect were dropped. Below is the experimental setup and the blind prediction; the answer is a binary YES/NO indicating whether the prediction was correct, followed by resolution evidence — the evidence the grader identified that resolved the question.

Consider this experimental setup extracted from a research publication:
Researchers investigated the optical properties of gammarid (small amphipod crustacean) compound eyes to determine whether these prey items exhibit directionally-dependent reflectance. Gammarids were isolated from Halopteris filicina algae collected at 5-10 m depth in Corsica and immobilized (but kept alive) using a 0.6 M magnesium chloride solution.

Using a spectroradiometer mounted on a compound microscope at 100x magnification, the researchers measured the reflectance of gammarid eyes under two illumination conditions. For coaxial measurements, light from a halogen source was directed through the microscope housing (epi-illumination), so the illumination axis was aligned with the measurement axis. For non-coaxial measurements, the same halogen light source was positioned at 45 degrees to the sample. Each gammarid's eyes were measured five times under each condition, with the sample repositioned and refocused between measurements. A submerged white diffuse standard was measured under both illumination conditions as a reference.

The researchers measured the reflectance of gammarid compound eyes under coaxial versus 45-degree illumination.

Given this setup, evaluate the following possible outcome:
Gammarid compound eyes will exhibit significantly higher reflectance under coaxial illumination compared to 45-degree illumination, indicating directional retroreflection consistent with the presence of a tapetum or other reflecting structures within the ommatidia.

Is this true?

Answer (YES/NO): NO